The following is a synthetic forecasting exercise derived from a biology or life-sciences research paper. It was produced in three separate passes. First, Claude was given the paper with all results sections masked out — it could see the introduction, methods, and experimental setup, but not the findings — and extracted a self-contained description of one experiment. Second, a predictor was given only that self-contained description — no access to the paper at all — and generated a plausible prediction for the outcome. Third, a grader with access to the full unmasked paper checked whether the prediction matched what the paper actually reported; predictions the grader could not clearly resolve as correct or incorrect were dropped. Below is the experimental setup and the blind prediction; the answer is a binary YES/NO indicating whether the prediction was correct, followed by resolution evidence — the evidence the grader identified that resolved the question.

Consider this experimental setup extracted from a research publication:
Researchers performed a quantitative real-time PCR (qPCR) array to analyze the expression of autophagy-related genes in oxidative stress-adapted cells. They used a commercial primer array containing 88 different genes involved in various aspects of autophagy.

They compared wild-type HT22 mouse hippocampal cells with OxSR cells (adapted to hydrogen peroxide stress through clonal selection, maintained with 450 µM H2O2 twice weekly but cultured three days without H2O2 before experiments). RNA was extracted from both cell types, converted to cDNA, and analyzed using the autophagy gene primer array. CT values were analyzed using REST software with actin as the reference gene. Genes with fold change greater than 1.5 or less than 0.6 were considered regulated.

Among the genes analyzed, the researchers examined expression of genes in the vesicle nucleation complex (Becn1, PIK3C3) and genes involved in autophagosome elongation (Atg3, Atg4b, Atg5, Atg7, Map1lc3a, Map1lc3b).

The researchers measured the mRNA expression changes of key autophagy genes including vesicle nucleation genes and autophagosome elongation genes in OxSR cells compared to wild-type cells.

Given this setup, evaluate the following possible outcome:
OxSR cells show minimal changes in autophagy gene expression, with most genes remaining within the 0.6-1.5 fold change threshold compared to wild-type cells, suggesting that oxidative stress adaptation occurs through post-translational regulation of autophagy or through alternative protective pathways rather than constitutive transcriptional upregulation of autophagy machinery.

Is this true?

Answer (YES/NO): NO